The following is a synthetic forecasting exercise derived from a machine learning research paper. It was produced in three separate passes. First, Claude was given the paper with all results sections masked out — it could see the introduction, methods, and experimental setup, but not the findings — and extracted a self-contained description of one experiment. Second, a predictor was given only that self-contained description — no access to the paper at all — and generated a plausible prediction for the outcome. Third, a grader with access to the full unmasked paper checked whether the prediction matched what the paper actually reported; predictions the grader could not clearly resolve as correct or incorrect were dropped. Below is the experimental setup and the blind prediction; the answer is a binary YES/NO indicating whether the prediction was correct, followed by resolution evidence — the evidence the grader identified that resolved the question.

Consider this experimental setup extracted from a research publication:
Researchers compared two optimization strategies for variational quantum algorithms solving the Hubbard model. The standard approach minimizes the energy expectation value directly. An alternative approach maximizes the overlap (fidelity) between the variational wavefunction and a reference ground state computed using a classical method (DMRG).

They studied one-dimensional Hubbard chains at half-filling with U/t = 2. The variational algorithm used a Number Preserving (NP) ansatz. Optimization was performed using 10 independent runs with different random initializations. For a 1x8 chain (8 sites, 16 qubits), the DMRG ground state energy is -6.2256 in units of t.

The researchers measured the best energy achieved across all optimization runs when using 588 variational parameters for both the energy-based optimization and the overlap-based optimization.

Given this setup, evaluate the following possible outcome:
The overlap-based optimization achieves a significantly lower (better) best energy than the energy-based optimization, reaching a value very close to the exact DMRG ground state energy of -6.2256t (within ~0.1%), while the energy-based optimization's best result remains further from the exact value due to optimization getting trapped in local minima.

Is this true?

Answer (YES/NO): NO